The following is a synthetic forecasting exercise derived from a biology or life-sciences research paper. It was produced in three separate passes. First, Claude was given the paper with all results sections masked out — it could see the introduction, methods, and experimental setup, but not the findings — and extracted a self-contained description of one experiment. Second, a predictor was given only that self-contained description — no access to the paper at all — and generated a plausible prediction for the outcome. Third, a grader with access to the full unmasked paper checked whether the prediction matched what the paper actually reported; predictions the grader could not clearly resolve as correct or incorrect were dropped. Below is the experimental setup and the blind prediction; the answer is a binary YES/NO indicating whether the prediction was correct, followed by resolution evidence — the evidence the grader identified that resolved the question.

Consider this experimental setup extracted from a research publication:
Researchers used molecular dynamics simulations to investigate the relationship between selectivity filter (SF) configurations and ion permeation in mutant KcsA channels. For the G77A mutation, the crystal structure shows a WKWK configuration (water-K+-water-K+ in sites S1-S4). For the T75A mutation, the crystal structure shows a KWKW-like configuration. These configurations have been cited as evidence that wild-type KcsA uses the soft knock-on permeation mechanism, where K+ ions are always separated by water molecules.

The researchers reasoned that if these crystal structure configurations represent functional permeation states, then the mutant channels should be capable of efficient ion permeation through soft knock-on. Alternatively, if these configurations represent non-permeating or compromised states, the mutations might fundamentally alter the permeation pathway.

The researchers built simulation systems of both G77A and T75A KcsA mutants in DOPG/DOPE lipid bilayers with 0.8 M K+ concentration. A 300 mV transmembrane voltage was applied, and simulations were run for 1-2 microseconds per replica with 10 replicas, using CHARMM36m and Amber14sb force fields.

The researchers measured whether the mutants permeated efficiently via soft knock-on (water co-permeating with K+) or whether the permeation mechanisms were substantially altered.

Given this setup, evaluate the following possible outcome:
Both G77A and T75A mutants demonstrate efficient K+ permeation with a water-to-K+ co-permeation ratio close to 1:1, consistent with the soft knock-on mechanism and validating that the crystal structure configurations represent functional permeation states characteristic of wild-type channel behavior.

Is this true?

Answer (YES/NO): NO